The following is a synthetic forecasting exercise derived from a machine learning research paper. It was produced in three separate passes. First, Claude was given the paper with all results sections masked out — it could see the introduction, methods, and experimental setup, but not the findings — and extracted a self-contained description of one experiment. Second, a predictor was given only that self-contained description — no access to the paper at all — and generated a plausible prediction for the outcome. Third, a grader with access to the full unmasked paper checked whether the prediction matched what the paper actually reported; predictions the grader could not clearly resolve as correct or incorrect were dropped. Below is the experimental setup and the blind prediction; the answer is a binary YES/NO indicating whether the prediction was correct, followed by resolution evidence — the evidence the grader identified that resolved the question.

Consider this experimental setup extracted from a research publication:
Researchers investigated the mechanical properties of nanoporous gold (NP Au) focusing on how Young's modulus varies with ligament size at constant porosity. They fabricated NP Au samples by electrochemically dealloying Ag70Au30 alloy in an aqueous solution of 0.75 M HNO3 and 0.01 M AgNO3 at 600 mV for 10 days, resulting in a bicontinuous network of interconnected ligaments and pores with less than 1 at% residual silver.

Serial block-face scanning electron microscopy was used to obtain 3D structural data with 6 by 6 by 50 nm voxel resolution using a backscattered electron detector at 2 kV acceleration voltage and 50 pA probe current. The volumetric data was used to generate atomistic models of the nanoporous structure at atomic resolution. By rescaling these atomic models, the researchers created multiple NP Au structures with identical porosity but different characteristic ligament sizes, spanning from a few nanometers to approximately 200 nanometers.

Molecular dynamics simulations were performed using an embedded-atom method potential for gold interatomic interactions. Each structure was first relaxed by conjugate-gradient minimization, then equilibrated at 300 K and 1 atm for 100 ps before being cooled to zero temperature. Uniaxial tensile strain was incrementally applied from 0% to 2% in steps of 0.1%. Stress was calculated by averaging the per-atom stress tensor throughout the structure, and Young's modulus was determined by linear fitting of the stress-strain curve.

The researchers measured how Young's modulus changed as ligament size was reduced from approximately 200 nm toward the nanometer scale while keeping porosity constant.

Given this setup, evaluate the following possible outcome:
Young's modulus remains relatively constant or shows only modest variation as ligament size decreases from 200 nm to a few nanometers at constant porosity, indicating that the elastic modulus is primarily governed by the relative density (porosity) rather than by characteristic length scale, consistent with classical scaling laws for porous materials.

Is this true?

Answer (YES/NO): NO